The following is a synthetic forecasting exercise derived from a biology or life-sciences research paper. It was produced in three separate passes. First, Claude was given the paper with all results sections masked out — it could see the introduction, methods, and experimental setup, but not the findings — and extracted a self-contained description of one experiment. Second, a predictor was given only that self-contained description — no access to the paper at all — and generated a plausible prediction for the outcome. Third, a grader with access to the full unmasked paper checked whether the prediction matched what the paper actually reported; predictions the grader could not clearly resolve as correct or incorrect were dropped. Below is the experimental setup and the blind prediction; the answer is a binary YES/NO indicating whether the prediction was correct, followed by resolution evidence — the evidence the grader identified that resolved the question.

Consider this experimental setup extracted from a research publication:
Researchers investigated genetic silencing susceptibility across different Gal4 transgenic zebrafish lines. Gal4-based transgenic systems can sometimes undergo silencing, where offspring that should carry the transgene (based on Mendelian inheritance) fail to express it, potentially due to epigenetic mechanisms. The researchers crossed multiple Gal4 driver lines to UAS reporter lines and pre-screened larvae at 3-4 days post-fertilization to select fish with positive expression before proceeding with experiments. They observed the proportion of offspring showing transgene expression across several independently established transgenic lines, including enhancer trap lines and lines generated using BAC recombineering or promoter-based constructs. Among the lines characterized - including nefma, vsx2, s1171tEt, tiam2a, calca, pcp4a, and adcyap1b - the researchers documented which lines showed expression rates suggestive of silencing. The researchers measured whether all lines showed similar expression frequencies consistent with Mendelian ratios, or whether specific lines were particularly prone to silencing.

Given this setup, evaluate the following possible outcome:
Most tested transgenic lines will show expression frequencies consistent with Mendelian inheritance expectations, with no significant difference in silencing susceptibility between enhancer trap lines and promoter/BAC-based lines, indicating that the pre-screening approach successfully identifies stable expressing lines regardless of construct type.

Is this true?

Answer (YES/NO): NO